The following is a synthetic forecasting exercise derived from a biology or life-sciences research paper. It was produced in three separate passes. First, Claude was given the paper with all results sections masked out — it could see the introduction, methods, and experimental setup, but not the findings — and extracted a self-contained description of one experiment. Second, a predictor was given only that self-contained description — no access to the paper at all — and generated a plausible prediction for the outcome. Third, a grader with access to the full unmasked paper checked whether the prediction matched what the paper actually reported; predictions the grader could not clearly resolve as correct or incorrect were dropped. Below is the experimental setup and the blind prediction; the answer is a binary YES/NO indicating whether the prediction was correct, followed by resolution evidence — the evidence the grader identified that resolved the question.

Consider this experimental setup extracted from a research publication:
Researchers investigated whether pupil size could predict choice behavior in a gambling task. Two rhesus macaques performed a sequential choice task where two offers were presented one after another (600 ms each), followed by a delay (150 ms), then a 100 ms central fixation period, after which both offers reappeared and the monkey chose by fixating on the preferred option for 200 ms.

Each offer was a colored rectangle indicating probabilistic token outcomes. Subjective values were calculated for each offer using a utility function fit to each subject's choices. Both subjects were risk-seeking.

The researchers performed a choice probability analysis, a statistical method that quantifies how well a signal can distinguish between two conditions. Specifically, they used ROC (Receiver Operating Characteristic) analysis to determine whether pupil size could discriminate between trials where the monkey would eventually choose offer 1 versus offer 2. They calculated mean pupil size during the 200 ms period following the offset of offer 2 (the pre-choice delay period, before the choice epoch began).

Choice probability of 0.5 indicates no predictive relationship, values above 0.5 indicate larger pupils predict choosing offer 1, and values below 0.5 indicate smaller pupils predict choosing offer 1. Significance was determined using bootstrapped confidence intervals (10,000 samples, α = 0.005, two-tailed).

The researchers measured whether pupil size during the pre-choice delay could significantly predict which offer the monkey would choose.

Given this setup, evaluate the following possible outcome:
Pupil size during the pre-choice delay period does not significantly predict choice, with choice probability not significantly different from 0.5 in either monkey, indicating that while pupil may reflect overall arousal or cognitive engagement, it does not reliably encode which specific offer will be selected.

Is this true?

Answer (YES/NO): NO